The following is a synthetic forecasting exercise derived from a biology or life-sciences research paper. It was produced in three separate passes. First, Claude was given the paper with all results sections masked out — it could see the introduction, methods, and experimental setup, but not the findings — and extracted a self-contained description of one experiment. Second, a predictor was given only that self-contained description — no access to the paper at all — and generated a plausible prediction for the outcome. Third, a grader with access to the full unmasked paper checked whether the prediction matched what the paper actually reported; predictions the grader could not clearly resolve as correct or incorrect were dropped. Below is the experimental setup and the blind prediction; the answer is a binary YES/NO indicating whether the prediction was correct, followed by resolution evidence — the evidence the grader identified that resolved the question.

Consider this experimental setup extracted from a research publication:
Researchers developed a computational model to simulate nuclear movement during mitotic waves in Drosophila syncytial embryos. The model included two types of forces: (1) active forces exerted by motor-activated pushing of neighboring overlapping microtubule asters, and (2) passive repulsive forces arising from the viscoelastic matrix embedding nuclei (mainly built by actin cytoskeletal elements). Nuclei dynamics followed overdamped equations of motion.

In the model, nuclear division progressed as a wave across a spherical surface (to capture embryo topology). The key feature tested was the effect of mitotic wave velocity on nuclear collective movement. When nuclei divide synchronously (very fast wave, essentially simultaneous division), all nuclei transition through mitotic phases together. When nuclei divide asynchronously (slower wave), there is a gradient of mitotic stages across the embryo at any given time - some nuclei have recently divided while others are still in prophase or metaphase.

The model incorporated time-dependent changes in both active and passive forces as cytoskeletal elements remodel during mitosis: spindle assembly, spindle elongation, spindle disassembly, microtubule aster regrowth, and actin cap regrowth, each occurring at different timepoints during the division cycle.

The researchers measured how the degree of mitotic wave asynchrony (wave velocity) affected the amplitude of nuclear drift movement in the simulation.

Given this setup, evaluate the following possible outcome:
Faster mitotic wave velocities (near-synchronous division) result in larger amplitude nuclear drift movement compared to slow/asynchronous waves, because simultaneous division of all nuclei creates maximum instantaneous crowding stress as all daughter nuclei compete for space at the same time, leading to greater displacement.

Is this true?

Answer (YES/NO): NO